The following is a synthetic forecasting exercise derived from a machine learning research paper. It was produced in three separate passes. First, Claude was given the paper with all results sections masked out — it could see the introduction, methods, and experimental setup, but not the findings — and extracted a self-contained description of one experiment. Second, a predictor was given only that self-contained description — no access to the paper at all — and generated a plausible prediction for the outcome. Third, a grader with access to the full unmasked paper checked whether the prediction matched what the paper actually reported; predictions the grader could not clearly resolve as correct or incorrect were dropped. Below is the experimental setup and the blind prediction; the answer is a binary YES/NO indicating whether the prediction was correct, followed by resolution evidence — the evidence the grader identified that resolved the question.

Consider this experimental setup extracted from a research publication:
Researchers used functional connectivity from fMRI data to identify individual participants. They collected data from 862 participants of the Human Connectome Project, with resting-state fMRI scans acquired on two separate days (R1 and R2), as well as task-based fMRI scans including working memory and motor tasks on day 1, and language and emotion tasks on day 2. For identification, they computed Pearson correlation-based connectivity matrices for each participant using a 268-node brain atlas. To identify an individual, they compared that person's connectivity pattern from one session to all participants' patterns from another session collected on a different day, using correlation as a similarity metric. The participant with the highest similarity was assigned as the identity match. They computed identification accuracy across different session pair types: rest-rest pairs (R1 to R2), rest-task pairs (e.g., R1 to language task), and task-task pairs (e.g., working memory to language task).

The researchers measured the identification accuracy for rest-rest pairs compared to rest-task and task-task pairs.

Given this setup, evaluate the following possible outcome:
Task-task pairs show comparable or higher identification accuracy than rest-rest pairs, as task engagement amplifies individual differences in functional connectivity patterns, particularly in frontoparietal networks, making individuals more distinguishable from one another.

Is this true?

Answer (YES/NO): NO